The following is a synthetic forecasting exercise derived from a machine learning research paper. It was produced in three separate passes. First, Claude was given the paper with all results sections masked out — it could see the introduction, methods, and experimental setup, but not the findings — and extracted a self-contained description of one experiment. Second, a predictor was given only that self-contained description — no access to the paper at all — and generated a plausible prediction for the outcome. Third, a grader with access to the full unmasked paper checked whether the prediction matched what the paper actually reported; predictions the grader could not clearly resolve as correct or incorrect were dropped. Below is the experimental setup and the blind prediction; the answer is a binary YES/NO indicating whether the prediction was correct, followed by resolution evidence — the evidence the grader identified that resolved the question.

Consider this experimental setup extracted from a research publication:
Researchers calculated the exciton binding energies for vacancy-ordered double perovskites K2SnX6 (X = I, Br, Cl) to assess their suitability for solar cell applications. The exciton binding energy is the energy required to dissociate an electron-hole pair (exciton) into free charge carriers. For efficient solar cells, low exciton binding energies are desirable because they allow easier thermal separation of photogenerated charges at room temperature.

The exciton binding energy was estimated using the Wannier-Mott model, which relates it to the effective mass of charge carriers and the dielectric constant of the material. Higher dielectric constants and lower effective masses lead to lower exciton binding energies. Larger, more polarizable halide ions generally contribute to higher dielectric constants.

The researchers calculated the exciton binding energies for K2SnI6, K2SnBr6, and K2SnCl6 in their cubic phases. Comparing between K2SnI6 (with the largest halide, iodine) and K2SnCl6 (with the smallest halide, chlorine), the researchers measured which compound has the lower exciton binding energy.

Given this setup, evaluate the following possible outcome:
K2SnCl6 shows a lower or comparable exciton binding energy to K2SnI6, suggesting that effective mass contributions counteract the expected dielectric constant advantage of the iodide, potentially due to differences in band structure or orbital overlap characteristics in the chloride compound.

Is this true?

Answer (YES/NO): NO